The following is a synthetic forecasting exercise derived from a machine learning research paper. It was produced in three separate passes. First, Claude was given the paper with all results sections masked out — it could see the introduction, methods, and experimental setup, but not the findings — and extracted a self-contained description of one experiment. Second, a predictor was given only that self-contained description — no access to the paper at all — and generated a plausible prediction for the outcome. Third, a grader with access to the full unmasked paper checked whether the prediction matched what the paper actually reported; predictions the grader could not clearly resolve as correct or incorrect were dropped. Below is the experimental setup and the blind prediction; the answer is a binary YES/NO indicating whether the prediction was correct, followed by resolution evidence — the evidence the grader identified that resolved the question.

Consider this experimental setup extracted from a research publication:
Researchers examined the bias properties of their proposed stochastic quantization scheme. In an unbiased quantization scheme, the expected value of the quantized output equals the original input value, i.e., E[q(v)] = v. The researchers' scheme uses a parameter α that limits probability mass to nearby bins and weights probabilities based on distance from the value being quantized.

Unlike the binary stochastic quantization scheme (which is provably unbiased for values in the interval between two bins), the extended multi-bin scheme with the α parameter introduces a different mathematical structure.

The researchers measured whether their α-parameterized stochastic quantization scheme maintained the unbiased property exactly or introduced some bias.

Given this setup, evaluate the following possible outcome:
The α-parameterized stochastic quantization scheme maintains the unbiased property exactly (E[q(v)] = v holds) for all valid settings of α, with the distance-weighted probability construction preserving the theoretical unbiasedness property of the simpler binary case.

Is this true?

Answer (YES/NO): NO